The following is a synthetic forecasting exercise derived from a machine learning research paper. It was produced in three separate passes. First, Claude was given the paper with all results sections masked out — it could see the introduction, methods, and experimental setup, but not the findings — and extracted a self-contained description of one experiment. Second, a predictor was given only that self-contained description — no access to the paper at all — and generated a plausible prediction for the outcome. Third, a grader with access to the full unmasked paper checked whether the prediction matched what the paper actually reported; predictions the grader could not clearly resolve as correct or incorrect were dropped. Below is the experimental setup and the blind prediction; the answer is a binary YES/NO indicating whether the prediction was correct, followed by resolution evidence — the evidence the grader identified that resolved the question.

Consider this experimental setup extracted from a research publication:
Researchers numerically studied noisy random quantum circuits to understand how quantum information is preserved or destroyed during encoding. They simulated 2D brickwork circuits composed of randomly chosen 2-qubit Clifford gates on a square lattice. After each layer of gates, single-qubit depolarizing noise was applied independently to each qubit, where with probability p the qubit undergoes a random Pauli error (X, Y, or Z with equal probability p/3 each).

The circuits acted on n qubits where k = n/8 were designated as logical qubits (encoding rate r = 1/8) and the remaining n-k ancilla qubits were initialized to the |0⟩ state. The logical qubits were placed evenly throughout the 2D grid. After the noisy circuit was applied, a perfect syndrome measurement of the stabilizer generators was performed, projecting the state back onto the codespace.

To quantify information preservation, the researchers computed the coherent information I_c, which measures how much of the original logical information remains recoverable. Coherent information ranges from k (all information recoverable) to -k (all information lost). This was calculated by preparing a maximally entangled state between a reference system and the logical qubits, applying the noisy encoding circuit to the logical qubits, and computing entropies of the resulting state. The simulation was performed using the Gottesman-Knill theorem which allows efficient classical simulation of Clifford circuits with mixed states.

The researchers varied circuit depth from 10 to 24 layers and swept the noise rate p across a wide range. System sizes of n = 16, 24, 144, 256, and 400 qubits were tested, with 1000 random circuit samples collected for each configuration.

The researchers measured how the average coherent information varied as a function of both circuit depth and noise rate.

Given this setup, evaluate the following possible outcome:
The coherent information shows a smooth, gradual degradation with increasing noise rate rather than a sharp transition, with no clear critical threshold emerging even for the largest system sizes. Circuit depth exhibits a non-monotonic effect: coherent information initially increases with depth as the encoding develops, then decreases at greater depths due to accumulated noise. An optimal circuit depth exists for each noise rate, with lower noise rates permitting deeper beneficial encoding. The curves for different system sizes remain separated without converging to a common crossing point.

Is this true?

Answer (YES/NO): NO